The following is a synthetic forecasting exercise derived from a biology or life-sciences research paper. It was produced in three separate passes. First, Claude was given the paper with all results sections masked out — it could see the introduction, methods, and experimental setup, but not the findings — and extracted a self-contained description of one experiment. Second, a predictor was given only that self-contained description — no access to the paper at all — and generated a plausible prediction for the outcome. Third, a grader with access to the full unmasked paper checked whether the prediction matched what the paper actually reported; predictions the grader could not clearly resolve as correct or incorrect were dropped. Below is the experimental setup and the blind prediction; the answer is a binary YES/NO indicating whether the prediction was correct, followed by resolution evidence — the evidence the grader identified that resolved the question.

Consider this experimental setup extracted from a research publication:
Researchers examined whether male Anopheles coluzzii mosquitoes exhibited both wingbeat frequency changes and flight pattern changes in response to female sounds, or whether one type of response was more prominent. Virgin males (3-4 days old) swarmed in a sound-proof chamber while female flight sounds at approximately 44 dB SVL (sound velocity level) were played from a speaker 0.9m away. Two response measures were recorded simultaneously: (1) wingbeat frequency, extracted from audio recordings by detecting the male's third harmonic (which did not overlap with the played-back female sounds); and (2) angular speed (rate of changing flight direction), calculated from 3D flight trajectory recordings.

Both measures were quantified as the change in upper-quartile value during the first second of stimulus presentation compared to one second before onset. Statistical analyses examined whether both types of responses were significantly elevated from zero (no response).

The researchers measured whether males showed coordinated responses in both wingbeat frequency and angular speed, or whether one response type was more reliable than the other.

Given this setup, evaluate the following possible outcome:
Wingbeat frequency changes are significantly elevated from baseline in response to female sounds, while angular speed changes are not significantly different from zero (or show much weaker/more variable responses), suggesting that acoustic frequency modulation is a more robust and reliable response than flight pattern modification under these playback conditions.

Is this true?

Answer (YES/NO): NO